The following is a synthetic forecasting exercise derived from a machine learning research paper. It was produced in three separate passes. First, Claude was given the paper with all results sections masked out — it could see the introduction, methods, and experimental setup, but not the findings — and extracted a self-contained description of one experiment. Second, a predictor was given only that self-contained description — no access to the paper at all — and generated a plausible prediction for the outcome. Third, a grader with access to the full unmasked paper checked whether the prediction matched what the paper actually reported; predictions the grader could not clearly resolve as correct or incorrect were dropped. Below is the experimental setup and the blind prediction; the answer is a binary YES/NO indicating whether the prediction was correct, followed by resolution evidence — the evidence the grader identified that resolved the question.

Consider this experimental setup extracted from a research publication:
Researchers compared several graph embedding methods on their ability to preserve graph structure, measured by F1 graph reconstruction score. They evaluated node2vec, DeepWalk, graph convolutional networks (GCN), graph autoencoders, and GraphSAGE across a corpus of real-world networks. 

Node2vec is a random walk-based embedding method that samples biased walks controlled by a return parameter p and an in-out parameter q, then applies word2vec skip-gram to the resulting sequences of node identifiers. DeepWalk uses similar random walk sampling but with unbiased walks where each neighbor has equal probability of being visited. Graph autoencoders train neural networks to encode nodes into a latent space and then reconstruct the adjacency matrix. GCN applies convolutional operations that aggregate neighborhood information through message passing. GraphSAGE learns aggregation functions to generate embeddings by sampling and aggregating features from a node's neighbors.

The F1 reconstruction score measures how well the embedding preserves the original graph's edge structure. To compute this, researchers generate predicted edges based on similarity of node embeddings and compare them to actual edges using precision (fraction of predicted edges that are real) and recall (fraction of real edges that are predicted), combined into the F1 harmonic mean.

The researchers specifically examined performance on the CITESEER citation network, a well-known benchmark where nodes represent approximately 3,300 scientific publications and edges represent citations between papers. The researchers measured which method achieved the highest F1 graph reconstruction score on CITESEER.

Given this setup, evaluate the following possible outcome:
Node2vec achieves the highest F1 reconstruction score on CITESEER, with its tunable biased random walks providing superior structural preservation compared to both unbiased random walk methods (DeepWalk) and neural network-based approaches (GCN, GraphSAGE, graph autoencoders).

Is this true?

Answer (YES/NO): NO